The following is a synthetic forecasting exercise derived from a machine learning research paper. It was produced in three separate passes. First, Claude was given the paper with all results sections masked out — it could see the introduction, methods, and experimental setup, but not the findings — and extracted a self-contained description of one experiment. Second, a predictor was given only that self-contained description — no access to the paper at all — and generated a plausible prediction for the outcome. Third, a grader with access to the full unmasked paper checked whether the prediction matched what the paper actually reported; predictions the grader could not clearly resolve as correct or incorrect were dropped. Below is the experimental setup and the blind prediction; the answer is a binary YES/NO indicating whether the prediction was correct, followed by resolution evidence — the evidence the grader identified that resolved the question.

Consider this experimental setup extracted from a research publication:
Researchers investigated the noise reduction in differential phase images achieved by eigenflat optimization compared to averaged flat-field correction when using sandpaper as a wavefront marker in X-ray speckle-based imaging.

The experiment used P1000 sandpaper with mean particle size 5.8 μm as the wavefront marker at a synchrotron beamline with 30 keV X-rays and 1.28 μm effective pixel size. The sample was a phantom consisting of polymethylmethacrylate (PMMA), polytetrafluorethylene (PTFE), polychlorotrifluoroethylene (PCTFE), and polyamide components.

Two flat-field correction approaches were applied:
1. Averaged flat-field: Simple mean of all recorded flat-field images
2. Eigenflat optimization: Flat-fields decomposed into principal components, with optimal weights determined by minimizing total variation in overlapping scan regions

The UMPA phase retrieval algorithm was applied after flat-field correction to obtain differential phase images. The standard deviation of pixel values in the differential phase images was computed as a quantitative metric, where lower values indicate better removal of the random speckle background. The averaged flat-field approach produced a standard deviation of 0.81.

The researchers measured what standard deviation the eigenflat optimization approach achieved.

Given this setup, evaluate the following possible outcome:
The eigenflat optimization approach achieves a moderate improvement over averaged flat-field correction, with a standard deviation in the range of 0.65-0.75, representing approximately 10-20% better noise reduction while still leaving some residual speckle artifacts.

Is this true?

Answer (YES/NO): NO